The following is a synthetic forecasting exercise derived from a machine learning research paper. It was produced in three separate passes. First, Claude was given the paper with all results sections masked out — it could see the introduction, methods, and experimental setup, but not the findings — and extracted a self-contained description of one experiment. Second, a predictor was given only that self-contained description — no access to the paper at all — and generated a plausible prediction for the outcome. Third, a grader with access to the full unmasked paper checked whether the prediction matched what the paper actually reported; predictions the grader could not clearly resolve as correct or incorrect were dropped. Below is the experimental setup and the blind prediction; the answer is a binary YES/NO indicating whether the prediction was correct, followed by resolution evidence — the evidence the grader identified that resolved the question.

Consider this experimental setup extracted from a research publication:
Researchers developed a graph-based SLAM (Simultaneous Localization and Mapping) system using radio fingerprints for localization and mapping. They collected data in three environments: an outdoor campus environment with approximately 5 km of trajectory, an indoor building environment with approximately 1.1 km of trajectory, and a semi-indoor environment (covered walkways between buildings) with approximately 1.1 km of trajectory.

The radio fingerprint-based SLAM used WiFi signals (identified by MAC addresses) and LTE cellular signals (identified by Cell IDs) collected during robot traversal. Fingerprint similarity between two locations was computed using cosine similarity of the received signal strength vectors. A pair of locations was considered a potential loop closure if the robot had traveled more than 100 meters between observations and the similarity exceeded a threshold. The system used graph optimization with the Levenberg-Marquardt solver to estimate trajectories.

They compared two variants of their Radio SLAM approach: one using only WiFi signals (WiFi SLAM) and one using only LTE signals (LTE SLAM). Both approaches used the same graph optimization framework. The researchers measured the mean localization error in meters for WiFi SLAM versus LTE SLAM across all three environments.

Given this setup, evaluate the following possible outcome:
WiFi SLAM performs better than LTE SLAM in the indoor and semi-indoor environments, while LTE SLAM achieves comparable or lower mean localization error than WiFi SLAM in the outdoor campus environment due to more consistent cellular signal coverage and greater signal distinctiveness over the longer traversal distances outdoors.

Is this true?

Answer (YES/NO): NO